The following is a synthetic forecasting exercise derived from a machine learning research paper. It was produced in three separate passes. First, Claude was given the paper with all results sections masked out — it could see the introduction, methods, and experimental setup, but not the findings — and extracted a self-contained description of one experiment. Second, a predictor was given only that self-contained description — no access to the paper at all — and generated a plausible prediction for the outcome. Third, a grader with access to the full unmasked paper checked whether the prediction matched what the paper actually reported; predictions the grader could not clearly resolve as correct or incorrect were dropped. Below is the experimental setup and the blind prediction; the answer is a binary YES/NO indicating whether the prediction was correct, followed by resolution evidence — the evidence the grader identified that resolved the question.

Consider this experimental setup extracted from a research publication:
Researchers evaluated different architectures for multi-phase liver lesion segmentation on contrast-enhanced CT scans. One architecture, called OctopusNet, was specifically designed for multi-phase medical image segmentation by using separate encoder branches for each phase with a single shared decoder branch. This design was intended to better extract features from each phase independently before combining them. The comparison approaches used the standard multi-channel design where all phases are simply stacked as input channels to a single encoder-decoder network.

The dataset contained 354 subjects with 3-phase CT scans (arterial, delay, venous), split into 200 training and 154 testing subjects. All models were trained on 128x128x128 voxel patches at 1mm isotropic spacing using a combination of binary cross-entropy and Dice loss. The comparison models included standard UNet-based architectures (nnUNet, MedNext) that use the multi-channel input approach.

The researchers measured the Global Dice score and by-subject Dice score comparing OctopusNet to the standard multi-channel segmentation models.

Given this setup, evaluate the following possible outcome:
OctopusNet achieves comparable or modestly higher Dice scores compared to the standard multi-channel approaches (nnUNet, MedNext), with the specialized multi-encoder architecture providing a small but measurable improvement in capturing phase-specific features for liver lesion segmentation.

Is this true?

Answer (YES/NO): NO